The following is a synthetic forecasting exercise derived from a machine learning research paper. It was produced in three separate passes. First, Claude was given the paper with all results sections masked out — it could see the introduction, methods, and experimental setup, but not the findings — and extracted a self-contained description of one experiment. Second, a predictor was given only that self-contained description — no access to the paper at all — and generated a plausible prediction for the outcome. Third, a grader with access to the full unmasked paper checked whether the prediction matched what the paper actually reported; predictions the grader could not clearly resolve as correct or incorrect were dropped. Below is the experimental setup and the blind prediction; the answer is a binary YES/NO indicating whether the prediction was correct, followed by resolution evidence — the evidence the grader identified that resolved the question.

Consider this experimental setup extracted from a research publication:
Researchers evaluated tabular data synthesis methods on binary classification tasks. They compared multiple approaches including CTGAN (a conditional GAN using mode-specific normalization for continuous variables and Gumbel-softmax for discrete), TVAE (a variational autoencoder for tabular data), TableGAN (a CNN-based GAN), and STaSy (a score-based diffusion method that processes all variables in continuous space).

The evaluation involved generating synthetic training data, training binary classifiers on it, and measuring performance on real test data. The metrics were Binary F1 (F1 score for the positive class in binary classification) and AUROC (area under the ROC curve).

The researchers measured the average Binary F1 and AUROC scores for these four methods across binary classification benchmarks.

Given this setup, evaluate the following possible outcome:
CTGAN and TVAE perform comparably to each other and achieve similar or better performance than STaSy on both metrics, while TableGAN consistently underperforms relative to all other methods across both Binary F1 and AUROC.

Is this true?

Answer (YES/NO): NO